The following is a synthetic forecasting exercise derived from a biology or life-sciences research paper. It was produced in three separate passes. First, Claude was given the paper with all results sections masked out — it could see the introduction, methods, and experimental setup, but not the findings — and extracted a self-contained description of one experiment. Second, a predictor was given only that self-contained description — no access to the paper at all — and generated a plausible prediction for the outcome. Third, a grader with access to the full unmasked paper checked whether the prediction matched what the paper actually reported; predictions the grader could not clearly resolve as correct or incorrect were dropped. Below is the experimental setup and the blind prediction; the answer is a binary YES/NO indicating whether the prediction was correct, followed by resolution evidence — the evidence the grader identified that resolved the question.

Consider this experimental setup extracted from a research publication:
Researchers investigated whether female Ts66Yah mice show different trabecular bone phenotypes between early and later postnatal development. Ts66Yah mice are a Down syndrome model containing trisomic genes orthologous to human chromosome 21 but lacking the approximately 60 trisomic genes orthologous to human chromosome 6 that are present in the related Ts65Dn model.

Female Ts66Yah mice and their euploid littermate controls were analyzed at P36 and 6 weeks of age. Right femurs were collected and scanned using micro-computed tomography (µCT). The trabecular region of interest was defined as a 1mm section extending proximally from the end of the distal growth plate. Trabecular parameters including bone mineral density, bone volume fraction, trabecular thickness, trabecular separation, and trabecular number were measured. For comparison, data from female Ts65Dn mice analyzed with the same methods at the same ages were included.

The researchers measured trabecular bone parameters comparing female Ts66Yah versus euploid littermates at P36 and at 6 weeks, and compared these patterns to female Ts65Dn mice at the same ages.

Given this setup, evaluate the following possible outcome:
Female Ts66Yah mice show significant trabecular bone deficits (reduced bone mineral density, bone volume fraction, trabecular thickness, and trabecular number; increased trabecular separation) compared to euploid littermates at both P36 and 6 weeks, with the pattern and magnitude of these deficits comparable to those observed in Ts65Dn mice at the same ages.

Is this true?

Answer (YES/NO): NO